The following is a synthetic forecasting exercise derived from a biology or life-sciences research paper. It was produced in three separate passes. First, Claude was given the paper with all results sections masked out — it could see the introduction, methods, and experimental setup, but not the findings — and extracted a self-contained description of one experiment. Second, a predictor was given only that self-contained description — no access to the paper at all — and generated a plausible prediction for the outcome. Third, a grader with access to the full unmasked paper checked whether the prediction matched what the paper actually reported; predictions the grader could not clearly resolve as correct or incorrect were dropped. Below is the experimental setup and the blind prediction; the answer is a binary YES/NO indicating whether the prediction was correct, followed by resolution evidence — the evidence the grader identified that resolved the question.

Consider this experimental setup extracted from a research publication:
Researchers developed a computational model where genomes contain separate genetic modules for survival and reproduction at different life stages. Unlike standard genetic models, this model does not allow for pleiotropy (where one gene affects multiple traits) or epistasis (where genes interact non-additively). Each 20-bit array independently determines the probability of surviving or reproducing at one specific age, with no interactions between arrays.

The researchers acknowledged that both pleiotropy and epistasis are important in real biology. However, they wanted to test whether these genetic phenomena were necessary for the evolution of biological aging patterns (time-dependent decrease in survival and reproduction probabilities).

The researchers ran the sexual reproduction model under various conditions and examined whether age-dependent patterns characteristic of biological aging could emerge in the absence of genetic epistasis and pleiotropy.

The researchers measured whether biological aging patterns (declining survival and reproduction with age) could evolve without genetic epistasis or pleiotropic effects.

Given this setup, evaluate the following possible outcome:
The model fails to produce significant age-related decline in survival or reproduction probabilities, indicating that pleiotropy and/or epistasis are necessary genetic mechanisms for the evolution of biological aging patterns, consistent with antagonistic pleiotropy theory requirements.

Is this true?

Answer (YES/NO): NO